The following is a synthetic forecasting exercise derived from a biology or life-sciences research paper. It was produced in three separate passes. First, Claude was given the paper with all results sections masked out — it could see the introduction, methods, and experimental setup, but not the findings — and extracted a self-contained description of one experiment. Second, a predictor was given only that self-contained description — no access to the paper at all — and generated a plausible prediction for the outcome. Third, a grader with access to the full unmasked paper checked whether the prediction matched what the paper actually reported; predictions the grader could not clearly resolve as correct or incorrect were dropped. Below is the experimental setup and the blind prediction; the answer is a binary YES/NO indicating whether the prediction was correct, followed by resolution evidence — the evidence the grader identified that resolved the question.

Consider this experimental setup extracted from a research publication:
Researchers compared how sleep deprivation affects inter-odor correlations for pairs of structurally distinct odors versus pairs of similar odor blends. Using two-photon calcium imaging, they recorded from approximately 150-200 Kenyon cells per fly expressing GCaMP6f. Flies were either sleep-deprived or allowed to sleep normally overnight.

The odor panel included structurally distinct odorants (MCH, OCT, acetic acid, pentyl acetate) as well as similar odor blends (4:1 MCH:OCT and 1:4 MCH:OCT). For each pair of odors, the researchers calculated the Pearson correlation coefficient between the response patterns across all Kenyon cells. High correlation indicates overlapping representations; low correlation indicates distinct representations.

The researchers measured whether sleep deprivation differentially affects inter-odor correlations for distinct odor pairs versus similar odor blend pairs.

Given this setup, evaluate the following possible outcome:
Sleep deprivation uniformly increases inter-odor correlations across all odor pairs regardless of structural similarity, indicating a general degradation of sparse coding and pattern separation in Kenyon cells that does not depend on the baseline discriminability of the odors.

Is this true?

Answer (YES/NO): NO